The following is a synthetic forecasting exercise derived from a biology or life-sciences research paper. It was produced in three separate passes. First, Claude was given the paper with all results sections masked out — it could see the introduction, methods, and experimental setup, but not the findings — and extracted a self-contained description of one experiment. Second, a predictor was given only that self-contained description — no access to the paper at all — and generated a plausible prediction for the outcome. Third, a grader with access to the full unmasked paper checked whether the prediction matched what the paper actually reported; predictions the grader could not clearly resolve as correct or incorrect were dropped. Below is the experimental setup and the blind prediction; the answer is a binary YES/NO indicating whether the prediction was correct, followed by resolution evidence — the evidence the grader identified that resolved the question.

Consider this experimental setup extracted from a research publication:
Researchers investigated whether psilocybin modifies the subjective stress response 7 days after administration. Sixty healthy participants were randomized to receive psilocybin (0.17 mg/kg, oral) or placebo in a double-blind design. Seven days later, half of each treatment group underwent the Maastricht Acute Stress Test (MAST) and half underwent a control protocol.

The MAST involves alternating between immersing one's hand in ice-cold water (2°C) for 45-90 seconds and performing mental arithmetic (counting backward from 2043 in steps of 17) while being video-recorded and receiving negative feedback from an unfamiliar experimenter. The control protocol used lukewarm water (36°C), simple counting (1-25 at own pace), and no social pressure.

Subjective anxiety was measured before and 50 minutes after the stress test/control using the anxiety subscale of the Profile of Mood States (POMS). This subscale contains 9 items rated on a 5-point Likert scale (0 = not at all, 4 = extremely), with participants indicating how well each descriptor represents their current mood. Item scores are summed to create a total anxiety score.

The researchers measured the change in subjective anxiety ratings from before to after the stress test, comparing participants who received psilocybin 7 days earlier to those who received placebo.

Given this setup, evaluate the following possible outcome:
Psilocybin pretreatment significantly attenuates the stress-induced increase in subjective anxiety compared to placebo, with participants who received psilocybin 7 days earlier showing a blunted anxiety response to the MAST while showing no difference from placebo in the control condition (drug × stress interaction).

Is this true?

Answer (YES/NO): NO